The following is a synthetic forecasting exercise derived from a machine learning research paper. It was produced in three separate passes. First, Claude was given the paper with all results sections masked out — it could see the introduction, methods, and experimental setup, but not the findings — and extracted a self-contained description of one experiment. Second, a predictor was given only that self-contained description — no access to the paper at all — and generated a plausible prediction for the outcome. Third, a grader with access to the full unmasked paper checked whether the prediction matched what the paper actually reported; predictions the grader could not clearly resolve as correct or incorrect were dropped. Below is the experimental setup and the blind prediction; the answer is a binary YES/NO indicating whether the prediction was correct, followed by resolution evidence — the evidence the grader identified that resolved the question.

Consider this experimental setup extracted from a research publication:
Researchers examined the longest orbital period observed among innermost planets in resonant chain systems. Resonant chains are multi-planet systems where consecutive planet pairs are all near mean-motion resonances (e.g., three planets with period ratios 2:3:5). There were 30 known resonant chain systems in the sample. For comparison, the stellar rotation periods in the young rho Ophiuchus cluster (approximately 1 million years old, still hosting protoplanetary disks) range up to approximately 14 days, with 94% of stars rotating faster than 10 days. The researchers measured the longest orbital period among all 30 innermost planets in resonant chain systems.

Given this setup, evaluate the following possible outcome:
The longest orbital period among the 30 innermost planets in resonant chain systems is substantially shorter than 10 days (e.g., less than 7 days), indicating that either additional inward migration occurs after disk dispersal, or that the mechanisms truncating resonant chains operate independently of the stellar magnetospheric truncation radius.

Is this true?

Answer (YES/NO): NO